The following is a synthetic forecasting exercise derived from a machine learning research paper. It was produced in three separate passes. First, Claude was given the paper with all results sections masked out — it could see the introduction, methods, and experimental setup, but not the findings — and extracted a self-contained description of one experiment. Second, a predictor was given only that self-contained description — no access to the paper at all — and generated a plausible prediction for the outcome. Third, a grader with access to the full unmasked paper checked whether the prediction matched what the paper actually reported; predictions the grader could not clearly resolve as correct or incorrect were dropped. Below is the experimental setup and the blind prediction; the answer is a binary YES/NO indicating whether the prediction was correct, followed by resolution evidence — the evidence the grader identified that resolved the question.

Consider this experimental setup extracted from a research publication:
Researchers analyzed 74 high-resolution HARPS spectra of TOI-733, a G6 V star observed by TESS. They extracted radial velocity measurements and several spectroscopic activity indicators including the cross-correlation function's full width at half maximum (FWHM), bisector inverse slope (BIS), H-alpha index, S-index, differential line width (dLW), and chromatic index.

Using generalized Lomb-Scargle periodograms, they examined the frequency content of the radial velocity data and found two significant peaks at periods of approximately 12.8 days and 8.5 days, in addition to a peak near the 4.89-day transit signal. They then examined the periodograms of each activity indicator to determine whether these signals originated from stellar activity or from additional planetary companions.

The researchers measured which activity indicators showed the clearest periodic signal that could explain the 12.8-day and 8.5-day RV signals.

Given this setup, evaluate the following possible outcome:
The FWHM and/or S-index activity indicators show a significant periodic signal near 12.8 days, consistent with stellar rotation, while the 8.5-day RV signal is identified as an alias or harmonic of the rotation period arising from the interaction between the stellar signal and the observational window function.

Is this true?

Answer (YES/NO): NO